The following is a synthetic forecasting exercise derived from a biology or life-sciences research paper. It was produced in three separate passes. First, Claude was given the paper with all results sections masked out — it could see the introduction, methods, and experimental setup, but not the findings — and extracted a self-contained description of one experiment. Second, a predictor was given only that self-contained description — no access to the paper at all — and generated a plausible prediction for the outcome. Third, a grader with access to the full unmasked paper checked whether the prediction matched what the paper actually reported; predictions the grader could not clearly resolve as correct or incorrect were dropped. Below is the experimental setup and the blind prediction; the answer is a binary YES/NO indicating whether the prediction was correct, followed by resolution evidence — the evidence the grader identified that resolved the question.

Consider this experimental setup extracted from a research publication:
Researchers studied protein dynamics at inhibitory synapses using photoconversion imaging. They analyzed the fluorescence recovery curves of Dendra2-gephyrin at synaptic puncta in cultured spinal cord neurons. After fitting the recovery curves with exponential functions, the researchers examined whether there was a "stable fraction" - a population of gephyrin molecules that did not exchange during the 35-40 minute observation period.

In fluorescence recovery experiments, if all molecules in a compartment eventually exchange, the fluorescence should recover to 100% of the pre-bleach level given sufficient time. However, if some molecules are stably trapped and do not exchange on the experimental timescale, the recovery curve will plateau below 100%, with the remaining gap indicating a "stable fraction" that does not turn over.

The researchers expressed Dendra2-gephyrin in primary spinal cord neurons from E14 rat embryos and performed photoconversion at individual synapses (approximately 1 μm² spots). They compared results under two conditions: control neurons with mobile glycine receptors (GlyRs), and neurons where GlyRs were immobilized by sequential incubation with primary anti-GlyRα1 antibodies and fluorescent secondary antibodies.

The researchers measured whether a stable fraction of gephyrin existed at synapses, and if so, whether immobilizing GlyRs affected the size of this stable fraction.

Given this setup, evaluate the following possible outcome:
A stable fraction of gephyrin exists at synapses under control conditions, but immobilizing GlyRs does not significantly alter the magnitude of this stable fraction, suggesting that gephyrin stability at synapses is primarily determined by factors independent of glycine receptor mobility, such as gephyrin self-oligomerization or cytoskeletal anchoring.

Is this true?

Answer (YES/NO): NO